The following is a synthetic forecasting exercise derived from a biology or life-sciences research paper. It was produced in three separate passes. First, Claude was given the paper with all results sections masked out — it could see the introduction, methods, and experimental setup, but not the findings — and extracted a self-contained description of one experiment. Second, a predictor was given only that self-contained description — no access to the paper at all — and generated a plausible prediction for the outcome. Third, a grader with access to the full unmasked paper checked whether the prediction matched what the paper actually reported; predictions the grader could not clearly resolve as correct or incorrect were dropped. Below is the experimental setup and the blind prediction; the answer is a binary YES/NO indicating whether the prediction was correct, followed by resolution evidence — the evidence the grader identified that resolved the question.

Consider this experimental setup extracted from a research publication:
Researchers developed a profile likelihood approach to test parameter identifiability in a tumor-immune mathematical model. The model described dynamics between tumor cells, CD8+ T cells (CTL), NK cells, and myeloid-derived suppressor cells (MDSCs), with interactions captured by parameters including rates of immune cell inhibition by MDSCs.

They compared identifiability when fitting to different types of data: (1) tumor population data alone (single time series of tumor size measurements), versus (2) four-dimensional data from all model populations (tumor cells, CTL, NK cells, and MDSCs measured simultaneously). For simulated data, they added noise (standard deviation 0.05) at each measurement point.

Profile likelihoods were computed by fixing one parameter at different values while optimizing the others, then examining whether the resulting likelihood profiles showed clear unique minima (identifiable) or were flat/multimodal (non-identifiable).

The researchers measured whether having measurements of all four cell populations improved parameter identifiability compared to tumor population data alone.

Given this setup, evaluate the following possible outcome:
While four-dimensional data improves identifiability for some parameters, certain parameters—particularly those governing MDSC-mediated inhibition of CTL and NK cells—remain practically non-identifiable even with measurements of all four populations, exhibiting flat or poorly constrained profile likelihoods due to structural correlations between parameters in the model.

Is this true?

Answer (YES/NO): NO